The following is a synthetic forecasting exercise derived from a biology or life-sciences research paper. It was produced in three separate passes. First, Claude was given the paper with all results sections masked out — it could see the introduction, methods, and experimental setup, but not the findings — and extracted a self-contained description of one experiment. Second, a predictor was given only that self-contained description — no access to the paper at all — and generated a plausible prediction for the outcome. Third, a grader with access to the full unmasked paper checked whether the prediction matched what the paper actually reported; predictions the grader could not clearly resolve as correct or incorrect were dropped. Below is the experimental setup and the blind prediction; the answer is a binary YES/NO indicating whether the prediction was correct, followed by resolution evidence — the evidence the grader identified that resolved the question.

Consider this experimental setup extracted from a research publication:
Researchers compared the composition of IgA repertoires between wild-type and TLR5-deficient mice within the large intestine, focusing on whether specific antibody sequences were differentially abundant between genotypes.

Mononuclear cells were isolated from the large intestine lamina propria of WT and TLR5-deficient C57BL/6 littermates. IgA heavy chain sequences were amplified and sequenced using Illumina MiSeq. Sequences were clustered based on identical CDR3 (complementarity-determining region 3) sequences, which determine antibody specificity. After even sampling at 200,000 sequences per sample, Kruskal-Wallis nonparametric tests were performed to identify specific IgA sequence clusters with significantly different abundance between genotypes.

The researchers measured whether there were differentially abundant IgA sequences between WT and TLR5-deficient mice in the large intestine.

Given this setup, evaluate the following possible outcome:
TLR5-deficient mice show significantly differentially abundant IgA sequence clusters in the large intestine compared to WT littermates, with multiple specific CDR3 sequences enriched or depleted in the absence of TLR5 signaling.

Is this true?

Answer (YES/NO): NO